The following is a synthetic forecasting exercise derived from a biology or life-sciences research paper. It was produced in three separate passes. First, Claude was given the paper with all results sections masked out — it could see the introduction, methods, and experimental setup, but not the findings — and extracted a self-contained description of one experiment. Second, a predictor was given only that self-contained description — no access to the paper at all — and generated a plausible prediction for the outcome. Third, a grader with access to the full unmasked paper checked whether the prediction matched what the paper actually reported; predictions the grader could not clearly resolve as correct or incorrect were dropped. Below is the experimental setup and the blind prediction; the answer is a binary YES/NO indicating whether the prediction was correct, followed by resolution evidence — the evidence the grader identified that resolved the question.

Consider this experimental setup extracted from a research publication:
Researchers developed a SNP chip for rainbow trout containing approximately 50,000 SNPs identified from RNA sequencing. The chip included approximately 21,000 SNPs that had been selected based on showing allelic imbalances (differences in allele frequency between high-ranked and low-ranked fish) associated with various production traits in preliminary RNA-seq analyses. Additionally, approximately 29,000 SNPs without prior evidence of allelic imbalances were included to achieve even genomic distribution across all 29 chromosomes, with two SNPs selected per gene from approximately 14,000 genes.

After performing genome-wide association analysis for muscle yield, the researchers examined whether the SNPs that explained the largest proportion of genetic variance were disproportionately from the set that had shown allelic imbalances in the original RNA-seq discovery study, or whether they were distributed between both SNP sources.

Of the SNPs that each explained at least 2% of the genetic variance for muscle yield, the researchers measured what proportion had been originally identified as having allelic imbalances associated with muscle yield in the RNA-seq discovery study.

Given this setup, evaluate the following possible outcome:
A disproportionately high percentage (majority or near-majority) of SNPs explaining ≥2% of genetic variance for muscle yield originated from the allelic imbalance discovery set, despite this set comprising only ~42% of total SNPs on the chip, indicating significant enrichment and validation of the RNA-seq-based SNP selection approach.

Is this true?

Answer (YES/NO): NO